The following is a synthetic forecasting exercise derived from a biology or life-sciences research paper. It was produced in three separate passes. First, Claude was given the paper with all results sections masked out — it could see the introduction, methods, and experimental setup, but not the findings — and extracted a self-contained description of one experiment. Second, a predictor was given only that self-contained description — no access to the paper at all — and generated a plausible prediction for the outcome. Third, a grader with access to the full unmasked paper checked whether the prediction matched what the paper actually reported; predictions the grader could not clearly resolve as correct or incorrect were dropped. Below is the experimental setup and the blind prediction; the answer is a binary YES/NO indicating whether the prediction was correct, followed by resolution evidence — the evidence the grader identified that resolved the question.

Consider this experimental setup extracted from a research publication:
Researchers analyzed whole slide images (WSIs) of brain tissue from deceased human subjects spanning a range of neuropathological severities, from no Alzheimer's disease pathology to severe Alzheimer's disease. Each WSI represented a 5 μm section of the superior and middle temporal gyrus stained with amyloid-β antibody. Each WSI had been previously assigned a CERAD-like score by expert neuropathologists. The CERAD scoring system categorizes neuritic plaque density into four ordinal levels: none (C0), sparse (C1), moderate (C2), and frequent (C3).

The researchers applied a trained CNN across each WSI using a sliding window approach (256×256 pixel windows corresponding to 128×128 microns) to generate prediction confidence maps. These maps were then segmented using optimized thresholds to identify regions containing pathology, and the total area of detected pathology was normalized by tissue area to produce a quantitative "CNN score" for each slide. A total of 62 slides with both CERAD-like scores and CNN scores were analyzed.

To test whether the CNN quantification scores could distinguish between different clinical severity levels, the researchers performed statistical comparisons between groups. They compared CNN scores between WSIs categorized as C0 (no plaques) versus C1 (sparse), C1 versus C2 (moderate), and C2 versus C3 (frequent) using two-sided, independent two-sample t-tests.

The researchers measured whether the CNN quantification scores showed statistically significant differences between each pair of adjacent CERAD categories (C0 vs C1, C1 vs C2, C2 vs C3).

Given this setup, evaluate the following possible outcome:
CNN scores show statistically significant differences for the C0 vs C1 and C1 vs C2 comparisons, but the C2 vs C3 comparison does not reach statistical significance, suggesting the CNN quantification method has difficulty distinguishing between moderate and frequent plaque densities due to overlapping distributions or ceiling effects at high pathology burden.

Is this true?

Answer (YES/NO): NO